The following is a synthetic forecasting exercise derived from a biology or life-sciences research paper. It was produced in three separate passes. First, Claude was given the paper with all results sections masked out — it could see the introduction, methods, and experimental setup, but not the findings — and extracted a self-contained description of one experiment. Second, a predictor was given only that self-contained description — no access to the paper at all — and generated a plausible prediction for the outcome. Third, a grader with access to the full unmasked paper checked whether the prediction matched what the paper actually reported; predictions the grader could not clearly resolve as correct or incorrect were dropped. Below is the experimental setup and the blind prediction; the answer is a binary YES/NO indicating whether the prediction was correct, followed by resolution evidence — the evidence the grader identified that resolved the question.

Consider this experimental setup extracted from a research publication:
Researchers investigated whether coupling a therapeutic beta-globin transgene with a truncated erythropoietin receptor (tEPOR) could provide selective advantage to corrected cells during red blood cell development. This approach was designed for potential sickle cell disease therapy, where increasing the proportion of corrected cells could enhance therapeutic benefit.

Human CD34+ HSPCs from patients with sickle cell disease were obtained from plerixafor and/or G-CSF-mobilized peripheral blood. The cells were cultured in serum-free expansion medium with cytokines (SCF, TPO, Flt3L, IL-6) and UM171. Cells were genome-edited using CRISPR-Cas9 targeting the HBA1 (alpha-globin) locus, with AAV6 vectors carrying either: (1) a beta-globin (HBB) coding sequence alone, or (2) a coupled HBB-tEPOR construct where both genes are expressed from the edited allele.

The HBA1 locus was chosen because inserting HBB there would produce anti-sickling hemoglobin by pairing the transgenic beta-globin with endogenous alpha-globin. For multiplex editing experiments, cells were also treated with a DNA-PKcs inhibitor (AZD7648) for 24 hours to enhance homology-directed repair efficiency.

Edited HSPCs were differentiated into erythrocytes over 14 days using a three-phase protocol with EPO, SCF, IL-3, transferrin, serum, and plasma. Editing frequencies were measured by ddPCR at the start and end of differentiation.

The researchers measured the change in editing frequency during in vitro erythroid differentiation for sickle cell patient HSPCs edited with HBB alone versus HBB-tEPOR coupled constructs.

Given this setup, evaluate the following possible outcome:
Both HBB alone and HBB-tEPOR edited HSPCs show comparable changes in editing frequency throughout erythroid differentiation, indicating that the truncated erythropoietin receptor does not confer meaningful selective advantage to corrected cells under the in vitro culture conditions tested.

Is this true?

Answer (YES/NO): NO